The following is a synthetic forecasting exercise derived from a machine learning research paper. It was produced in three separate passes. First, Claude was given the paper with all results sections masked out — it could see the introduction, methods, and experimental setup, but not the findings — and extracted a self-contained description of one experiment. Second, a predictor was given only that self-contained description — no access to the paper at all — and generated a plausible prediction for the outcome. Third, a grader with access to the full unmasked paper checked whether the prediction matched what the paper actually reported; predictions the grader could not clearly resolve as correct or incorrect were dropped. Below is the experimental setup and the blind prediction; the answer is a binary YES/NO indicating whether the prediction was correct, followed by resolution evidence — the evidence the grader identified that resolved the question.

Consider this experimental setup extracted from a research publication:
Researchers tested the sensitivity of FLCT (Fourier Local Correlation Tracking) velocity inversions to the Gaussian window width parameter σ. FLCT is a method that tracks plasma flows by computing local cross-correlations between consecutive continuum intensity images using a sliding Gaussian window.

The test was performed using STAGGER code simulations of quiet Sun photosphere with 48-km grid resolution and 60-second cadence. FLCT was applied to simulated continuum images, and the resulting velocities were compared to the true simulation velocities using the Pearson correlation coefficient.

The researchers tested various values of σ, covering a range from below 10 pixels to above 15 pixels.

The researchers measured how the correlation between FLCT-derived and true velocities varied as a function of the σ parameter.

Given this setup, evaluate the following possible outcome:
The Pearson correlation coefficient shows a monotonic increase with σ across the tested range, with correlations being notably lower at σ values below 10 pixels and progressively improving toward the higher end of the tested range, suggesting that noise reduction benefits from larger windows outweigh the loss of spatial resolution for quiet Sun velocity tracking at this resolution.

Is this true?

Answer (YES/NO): NO